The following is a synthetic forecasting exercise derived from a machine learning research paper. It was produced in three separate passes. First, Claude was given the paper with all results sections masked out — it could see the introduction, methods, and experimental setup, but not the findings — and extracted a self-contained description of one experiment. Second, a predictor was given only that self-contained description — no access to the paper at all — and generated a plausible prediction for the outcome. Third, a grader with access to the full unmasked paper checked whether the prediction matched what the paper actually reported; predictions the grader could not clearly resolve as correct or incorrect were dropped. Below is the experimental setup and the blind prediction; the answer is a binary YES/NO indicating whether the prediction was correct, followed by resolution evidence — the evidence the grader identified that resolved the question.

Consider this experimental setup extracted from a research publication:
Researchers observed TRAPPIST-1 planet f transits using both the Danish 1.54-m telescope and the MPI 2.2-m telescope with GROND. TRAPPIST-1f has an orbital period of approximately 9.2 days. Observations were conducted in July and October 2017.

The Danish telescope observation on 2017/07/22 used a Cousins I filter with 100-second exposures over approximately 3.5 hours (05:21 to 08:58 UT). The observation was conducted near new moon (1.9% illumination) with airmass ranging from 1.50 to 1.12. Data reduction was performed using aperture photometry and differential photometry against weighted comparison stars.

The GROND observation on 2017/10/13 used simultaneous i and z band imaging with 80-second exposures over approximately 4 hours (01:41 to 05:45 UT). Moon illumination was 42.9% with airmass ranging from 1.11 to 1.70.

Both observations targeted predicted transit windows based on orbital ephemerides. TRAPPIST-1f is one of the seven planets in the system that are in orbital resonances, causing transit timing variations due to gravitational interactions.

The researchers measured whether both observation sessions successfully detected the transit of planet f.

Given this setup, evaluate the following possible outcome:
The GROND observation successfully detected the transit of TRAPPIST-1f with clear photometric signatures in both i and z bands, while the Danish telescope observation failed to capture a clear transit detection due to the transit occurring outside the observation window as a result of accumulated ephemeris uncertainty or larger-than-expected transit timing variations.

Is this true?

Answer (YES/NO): NO